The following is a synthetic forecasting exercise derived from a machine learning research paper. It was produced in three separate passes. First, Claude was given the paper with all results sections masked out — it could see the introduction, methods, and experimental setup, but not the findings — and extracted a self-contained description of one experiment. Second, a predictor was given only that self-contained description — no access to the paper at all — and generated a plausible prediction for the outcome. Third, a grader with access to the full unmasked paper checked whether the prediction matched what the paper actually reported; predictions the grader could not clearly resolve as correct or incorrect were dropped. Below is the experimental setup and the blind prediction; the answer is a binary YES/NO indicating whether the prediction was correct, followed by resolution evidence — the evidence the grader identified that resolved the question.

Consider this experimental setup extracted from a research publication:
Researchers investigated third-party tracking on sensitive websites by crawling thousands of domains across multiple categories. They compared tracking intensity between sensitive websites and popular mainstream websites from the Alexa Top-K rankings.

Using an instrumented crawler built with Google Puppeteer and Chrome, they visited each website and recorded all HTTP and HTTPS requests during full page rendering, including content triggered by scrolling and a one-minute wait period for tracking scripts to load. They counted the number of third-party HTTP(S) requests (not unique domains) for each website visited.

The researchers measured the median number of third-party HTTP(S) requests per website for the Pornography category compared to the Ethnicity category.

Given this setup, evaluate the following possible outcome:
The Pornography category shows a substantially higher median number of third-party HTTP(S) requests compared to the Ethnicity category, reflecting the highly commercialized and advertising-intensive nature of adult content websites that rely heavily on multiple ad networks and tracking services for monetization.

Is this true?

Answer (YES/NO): YES